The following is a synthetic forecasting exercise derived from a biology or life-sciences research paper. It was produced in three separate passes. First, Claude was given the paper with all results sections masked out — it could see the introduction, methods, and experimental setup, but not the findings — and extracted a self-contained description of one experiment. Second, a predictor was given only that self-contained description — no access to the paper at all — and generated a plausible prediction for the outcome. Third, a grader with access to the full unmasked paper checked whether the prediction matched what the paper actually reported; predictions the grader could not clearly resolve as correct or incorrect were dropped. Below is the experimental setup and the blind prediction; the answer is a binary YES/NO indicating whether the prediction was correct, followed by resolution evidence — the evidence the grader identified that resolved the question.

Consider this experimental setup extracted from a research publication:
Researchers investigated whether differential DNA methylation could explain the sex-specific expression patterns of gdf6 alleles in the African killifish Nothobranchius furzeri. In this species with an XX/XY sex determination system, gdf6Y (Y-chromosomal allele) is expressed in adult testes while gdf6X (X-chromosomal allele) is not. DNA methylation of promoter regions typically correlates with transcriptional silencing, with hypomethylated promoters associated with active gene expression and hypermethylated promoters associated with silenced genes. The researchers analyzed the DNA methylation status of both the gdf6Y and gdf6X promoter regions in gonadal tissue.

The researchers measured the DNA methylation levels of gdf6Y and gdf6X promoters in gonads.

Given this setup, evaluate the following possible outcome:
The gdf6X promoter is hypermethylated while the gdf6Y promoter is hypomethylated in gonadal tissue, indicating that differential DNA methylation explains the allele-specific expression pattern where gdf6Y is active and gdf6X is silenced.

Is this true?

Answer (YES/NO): NO